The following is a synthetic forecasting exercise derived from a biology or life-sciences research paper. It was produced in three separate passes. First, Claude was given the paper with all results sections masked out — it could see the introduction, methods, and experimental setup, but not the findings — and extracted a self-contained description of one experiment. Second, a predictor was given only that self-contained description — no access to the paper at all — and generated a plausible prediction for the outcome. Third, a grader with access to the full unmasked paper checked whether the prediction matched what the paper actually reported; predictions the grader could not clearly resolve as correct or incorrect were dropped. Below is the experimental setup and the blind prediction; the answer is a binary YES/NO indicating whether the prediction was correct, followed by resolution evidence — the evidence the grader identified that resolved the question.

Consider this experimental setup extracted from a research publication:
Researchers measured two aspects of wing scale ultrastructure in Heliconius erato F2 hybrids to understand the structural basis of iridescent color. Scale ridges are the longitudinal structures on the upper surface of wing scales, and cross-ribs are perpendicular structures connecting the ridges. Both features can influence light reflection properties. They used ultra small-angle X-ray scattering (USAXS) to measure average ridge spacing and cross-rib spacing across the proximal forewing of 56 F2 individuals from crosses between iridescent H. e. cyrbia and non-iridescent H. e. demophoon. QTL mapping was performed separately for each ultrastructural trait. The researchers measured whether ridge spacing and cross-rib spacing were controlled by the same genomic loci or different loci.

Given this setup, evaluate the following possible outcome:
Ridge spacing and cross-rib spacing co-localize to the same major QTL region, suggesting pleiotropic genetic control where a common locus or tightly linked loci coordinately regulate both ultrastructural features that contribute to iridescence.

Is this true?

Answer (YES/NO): NO